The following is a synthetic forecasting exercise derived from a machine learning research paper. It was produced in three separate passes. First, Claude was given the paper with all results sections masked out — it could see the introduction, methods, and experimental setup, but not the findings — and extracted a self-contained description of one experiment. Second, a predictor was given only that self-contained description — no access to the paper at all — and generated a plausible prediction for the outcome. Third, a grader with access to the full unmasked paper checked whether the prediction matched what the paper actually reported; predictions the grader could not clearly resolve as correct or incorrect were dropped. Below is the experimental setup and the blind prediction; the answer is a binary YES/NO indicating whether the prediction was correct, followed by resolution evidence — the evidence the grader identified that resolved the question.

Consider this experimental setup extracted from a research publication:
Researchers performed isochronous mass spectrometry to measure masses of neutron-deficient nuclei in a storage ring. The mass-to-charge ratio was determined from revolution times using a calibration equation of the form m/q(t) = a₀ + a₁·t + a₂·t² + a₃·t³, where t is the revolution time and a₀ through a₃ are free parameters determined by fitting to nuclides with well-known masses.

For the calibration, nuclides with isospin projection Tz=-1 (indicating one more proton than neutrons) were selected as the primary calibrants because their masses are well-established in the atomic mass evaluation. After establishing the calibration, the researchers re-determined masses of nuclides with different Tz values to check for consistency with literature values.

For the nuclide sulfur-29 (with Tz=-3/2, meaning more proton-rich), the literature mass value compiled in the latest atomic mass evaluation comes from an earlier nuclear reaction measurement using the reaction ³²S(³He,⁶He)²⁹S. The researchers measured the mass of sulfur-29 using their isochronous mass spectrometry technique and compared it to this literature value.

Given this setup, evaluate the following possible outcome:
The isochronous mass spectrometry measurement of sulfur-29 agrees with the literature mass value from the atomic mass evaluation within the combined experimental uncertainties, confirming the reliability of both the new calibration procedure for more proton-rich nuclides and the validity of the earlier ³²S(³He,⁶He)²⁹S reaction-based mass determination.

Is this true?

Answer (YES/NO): NO